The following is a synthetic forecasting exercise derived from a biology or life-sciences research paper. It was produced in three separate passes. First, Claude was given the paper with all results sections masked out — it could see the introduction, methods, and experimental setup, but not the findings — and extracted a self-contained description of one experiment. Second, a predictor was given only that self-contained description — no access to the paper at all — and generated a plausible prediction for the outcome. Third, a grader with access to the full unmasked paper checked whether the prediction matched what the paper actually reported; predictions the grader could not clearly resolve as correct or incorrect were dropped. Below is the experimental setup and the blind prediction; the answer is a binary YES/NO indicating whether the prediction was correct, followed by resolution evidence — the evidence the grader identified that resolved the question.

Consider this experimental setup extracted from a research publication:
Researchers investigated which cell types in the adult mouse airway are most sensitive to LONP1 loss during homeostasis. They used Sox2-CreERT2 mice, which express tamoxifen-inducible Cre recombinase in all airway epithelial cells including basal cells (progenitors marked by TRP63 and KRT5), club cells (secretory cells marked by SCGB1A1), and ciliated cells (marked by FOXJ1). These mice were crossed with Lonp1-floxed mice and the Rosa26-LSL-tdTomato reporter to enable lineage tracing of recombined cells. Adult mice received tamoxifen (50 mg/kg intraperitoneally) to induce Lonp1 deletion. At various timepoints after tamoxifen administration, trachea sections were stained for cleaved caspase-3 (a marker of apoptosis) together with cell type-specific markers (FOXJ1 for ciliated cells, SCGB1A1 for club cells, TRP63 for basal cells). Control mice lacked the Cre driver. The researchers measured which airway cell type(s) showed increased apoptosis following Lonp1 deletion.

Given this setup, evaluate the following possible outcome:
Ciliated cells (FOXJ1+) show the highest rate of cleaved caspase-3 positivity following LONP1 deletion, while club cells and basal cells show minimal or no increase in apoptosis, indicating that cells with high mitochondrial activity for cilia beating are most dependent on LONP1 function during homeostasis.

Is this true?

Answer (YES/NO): YES